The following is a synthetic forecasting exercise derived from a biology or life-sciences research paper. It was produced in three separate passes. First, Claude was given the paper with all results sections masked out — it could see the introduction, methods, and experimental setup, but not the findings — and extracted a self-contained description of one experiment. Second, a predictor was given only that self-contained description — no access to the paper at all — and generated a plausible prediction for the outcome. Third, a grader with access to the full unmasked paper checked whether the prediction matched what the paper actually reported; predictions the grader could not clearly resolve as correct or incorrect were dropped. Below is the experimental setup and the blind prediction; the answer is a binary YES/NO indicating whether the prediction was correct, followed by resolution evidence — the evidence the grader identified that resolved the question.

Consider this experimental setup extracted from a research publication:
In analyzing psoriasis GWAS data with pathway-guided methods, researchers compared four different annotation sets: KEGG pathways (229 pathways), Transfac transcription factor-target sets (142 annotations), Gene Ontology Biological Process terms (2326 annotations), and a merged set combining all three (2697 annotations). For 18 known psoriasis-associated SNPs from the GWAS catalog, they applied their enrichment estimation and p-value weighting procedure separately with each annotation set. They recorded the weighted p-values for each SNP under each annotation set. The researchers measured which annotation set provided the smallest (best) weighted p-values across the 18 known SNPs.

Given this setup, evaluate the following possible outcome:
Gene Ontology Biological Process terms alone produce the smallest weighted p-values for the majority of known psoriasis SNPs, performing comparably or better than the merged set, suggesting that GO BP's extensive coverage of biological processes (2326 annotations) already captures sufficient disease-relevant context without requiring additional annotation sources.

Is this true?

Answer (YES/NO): NO